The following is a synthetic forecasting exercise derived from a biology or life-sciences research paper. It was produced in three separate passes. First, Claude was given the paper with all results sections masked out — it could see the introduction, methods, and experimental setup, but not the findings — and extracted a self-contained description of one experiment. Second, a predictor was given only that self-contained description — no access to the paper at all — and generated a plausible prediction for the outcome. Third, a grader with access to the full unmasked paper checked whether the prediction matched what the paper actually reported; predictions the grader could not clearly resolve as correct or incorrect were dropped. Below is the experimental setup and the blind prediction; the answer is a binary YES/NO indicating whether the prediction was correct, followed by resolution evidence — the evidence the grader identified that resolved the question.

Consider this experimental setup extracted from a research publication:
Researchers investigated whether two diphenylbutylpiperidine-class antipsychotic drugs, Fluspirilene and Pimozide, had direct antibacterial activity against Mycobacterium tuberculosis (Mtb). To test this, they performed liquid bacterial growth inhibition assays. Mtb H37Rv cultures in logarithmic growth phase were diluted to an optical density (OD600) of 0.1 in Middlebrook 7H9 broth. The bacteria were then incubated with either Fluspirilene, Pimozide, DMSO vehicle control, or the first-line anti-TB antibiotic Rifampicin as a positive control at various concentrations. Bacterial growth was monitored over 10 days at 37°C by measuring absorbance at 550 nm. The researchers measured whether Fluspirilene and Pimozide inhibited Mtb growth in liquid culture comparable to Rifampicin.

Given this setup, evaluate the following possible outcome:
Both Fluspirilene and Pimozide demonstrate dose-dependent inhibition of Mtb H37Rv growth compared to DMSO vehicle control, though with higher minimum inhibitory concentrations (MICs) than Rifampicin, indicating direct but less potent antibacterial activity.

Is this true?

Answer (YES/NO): NO